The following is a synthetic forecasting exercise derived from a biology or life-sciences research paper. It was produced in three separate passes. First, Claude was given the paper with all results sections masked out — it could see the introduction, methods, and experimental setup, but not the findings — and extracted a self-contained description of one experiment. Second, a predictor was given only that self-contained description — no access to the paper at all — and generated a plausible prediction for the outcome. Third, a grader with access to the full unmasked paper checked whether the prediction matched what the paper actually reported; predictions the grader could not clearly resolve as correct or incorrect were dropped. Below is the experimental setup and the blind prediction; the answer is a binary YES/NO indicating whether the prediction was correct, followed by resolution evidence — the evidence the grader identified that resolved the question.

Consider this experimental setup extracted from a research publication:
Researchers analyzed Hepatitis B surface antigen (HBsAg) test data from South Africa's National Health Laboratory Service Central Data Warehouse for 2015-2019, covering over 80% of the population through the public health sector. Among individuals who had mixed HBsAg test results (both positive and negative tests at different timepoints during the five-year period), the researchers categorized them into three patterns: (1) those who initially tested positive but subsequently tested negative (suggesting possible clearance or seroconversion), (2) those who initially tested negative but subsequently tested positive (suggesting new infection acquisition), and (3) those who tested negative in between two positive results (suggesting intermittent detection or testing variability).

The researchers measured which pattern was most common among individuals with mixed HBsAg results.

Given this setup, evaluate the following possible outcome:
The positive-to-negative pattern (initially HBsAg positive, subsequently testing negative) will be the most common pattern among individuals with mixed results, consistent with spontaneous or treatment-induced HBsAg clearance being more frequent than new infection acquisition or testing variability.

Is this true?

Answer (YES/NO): YES